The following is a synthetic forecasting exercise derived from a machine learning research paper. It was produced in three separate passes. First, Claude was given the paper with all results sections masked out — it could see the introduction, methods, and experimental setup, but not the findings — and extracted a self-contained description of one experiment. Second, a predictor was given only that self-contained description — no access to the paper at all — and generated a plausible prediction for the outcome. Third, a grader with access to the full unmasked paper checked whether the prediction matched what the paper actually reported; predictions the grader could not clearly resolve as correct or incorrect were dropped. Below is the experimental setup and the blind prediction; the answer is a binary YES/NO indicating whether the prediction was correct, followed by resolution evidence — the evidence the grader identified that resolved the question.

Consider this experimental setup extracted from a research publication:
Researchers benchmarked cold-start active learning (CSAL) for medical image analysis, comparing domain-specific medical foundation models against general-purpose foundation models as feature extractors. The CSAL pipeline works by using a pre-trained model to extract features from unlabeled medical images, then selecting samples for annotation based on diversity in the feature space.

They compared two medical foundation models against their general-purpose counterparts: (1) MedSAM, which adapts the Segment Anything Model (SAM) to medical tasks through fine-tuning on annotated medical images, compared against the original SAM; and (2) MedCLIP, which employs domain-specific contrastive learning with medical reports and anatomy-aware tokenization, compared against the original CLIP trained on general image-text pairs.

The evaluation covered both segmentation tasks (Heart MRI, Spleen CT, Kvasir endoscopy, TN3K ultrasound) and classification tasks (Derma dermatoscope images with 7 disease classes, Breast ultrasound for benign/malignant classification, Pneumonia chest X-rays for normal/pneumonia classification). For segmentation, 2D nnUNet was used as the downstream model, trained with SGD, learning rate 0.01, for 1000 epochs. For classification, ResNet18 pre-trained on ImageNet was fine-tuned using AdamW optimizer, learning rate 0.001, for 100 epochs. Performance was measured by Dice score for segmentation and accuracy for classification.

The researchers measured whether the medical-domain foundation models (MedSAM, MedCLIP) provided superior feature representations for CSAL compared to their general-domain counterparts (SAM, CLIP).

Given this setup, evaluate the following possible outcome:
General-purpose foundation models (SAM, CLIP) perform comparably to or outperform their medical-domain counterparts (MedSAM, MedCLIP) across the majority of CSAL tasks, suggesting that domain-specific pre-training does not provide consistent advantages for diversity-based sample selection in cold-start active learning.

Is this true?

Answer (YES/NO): YES